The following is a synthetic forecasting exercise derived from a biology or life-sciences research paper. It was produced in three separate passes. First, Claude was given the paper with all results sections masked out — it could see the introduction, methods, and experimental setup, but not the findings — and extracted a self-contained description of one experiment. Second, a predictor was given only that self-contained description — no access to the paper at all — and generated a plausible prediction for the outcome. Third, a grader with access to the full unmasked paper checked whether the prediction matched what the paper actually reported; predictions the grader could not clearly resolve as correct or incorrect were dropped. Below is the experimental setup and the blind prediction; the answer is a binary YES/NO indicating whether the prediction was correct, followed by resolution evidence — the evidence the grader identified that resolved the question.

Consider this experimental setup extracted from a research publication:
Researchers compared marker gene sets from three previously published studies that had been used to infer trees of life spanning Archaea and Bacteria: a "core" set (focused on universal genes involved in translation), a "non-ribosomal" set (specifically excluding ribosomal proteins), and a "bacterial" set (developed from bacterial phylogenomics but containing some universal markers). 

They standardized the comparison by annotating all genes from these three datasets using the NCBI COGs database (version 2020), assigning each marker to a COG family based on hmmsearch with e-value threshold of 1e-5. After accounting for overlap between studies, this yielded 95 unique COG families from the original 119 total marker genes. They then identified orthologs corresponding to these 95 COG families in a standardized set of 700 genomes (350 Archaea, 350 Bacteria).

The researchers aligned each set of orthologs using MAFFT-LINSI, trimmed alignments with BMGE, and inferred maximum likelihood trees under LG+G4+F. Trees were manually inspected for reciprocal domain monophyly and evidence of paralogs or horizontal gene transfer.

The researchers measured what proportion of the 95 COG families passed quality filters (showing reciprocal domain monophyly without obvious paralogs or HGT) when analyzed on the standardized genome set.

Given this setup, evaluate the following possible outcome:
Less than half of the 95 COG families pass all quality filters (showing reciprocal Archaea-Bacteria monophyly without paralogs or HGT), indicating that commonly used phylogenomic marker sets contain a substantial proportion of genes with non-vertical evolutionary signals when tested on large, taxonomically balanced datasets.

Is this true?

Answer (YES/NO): NO